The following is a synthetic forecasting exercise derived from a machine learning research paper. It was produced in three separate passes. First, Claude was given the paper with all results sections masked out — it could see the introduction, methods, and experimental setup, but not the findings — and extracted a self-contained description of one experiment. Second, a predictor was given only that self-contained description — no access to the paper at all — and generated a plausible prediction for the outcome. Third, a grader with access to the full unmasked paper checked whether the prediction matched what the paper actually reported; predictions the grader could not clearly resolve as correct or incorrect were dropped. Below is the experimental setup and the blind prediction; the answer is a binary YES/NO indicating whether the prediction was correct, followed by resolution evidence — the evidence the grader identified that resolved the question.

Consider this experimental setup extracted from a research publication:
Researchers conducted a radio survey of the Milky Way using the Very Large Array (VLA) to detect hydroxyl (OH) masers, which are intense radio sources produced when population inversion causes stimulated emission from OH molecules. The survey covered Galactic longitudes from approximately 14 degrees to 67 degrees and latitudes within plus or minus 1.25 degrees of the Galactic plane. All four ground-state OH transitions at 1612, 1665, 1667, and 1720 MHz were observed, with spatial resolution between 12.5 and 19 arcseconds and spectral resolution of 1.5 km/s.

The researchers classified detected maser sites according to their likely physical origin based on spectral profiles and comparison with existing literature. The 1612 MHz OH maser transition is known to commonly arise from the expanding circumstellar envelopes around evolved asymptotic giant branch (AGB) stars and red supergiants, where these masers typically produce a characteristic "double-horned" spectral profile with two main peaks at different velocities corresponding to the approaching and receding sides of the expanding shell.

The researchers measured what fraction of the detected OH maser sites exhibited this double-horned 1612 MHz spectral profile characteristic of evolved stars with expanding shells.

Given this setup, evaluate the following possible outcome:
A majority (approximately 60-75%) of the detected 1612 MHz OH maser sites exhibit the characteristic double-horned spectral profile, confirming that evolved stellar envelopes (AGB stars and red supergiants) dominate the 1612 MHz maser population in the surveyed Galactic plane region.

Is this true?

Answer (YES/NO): NO